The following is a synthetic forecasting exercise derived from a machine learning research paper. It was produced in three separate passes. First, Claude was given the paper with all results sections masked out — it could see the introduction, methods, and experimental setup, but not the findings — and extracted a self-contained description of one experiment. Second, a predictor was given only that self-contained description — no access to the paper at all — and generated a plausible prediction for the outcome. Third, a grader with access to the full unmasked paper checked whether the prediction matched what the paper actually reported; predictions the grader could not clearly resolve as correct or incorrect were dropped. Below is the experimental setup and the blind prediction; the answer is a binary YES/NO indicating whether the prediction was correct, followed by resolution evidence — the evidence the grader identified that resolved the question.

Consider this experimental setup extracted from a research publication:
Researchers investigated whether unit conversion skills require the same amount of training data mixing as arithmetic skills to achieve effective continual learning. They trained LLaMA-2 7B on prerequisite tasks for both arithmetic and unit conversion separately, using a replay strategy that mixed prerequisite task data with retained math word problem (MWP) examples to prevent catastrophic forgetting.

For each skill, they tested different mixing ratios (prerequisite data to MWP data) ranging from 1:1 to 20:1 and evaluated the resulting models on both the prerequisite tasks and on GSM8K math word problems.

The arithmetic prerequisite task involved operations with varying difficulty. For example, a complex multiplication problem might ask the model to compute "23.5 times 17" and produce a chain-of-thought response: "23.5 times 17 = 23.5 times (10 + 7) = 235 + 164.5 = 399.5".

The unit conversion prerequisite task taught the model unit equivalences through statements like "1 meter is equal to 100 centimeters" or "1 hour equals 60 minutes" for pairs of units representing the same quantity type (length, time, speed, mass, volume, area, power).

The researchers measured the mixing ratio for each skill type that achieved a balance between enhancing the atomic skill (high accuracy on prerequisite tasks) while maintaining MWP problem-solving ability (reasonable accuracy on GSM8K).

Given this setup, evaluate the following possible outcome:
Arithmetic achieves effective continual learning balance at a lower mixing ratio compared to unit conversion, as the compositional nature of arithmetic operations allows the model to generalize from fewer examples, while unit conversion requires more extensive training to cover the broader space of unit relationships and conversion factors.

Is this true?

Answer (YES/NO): NO